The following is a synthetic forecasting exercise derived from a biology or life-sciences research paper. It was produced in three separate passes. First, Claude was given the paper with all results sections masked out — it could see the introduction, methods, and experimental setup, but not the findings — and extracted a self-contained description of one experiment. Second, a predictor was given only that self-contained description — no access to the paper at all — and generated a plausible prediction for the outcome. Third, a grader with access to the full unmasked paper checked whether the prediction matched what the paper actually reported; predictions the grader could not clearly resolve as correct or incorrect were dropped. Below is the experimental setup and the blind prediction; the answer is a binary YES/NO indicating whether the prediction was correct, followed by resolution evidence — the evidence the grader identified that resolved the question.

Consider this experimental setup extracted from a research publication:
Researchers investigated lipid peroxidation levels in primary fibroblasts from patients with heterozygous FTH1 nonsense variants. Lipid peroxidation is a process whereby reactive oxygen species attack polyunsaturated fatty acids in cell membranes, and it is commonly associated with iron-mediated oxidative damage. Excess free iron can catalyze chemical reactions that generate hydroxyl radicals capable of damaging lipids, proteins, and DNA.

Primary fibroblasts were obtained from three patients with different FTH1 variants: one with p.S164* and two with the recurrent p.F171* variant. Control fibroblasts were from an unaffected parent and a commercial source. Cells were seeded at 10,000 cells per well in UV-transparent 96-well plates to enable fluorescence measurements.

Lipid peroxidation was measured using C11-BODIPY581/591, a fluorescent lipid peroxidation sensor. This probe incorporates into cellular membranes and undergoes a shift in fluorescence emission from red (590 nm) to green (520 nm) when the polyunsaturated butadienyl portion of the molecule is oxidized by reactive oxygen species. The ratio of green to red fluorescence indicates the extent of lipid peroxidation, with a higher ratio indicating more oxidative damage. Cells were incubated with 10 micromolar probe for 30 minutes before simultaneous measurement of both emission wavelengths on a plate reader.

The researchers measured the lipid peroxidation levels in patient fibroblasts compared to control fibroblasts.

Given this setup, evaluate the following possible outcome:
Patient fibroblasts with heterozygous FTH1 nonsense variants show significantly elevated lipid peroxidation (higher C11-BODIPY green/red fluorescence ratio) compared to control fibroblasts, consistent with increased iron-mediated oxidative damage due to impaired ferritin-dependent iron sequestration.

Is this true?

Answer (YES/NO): YES